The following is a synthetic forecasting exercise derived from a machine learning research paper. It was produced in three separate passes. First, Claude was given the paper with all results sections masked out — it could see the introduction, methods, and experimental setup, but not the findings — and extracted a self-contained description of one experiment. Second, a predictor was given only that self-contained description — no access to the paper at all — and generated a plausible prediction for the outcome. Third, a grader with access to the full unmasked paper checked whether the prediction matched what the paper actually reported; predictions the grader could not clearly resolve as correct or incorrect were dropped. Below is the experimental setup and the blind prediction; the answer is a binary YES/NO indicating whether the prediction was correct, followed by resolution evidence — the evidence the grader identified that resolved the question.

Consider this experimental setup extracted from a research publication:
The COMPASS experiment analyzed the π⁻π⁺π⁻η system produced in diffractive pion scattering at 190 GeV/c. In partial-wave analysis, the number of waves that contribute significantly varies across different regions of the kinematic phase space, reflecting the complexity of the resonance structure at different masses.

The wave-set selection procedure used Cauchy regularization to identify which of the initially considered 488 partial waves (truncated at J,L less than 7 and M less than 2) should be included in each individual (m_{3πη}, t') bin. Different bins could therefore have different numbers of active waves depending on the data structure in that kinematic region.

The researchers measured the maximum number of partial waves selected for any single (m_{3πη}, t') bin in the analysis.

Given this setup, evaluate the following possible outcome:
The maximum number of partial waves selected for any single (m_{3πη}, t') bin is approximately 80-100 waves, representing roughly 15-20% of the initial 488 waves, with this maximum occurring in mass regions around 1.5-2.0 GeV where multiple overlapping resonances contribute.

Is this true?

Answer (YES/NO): NO